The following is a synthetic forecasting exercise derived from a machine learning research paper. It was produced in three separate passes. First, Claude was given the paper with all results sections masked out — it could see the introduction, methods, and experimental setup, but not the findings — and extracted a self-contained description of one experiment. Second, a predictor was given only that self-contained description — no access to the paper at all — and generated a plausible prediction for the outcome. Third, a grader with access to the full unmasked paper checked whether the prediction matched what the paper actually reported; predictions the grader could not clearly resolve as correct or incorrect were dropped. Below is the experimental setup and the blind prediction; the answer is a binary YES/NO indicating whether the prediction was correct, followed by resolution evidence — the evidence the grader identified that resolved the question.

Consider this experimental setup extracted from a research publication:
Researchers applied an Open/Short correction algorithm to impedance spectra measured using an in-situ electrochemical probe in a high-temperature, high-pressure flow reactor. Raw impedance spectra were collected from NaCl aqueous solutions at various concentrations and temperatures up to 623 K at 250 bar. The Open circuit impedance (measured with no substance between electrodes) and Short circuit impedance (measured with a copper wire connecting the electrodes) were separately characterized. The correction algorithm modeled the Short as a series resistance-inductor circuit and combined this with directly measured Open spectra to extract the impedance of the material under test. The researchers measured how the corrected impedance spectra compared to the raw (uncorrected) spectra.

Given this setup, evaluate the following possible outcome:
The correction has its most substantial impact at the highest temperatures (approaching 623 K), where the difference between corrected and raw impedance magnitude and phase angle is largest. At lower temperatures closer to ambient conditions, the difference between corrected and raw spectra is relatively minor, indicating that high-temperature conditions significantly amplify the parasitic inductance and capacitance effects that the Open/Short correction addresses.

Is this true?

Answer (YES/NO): NO